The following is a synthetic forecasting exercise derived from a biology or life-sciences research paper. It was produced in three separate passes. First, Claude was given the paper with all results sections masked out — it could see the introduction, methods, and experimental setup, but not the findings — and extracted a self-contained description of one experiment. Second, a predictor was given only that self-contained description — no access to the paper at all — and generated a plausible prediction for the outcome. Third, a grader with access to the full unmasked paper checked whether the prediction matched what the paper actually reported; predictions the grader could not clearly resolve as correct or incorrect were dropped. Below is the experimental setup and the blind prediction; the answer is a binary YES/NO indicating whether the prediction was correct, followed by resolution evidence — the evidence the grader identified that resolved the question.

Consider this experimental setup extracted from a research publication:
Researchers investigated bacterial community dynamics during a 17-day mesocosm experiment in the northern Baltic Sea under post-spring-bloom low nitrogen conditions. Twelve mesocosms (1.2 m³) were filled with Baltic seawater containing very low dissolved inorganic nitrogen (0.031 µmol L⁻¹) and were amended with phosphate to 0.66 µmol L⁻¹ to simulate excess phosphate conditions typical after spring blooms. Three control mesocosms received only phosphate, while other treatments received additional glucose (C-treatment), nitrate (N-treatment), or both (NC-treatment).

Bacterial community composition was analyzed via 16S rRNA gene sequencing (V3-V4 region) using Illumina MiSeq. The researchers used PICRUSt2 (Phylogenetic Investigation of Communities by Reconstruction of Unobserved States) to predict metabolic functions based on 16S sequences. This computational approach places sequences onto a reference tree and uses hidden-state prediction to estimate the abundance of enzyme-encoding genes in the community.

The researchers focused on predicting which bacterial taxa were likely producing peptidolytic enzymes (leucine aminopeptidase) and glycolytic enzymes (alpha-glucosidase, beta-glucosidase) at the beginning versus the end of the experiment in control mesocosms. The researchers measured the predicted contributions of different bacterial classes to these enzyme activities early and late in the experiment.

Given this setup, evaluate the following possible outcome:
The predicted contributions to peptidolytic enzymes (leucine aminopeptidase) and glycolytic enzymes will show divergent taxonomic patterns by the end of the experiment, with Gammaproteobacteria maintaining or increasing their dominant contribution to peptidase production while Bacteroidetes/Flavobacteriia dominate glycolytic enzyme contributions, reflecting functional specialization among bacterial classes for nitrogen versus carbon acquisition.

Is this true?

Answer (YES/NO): NO